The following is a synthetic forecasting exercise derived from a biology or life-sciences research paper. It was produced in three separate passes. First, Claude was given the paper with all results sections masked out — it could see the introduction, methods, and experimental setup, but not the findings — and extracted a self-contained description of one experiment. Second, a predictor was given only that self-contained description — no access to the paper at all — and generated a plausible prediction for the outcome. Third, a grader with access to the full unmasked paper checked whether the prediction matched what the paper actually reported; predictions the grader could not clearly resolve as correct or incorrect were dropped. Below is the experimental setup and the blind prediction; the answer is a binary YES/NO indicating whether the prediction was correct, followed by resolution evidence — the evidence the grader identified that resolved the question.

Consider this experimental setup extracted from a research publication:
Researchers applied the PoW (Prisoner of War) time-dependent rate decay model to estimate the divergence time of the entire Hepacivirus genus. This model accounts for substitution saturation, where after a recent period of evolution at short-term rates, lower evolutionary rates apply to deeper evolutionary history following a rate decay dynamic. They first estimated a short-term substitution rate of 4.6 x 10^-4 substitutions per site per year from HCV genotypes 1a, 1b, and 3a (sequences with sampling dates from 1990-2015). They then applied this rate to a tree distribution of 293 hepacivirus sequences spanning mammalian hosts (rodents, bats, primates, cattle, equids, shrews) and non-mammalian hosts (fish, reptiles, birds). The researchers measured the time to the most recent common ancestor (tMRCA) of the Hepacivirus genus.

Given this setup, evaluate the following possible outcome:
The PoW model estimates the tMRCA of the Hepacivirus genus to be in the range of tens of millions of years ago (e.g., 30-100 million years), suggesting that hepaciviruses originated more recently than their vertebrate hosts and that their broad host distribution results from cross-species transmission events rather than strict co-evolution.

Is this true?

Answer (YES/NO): NO